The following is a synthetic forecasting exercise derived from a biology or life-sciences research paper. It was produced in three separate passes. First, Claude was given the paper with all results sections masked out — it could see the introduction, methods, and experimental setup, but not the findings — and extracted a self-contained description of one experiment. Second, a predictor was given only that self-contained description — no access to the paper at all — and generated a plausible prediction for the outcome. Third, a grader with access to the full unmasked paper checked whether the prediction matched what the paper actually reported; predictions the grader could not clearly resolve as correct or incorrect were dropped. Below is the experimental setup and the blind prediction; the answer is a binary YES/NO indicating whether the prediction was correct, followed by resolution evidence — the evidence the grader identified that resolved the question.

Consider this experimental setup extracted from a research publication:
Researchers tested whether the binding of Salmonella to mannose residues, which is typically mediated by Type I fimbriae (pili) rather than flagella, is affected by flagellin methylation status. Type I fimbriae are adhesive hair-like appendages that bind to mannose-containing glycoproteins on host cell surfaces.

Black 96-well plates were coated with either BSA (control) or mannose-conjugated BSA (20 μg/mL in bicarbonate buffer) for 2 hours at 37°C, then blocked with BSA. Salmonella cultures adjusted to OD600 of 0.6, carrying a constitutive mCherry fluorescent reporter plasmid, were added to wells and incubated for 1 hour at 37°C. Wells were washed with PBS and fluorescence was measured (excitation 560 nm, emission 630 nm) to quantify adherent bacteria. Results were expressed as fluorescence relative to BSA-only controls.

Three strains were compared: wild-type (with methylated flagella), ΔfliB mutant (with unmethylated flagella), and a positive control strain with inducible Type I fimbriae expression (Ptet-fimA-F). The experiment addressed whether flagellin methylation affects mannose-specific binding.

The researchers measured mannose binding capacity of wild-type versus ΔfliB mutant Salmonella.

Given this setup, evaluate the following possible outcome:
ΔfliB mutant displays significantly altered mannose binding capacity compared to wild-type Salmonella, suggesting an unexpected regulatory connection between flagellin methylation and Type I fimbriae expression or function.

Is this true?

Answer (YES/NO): NO